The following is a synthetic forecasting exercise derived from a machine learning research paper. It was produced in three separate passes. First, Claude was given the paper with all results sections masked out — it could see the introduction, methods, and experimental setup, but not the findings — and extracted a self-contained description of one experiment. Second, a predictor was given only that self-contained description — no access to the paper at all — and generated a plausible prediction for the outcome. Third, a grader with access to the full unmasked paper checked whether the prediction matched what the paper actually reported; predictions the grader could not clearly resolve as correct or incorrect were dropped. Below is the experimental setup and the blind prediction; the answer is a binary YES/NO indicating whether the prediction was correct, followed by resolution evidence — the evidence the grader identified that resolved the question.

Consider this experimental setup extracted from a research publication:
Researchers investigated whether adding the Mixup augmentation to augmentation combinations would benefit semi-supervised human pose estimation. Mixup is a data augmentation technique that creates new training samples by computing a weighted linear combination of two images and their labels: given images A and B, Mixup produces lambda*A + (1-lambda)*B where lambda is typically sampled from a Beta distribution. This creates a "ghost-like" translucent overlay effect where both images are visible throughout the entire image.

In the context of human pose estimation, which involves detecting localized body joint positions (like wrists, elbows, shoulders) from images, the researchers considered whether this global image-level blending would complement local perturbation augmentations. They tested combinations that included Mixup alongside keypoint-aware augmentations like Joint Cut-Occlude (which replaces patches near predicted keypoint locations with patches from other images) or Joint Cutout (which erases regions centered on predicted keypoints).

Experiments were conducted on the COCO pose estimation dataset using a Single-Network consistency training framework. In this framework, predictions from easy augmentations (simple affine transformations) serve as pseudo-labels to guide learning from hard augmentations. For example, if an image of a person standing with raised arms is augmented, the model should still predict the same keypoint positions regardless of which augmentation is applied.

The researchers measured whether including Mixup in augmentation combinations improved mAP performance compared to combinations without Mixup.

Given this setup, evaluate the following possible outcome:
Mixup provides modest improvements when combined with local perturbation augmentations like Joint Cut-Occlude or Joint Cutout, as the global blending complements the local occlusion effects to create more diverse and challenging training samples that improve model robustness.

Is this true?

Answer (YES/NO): NO